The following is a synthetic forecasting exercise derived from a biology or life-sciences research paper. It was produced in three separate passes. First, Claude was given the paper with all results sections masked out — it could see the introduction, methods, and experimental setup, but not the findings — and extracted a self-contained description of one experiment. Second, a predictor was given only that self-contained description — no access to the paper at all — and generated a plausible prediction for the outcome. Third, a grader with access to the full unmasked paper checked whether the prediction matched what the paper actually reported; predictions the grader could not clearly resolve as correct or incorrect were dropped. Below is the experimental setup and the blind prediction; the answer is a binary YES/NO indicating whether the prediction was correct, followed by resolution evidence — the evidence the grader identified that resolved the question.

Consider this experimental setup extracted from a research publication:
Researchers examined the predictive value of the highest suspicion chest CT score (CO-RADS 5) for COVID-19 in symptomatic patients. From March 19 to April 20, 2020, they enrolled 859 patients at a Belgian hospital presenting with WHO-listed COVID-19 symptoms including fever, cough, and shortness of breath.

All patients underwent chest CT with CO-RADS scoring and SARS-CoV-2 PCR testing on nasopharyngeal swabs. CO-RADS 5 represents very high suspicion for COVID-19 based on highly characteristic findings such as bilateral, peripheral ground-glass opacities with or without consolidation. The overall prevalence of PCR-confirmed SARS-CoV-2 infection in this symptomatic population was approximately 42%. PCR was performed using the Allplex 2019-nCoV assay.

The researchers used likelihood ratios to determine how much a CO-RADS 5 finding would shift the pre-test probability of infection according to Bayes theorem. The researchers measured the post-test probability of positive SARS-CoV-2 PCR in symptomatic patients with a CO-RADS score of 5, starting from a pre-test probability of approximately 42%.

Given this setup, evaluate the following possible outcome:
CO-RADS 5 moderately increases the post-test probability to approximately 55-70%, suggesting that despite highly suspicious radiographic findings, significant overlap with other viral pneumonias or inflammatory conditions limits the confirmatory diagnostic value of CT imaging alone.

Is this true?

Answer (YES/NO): NO